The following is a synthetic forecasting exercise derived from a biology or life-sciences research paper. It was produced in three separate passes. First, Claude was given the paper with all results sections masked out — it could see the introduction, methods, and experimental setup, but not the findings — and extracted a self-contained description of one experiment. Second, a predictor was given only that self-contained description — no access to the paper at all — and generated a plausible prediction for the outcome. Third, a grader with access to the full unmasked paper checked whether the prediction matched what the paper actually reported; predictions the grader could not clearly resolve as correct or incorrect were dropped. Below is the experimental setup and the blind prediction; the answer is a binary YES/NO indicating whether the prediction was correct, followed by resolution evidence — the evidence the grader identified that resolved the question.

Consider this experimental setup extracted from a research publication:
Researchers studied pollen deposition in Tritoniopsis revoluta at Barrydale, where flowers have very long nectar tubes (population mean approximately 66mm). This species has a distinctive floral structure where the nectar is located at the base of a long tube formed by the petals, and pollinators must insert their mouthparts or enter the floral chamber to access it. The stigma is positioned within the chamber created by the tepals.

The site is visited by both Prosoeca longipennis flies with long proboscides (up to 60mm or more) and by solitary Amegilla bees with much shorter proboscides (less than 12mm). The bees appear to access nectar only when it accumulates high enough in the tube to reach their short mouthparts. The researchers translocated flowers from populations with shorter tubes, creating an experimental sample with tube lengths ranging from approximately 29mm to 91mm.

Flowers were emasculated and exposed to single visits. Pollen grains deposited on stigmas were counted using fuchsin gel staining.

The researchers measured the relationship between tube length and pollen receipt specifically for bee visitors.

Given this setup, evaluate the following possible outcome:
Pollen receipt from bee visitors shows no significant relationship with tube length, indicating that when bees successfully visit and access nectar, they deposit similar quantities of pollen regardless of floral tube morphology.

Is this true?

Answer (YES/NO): YES